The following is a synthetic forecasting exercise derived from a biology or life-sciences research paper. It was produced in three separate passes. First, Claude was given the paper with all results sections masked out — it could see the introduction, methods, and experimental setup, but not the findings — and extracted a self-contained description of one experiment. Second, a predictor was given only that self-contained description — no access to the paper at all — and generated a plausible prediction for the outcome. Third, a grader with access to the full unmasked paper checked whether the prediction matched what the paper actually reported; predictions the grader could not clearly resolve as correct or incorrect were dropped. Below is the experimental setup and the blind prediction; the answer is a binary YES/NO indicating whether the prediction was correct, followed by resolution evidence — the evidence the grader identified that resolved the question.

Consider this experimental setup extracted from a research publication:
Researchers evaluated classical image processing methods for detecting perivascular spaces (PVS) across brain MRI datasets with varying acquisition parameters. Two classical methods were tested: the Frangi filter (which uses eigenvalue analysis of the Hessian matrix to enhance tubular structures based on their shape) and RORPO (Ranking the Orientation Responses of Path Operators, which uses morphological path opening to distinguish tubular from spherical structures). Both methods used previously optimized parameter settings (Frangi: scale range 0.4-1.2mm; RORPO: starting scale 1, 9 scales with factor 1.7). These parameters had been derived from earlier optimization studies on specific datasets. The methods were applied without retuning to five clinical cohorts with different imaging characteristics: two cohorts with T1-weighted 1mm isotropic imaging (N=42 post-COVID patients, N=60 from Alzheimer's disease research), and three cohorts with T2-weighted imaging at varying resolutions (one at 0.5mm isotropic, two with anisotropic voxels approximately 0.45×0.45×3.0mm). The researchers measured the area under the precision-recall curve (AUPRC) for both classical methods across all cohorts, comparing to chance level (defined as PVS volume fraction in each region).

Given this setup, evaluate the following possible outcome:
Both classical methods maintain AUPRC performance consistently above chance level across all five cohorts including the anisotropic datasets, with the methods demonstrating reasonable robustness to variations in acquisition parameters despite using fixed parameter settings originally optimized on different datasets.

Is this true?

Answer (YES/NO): NO